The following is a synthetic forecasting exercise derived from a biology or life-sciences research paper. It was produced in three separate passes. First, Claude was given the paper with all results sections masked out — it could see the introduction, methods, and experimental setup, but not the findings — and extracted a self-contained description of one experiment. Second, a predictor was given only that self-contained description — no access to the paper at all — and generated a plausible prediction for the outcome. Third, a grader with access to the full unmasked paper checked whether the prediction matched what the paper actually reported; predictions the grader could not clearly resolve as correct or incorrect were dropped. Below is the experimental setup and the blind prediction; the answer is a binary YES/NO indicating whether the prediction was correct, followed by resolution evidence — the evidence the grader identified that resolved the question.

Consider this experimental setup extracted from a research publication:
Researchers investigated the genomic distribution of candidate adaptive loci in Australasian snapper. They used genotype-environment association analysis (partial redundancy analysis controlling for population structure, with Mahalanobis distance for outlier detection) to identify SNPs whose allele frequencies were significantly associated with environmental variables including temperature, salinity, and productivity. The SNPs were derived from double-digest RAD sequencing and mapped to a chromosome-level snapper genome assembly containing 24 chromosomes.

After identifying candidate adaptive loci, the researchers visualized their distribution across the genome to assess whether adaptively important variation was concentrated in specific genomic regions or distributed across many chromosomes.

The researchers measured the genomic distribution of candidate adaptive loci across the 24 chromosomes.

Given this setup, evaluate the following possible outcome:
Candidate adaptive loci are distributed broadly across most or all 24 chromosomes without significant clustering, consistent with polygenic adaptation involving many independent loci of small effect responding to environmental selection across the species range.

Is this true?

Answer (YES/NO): YES